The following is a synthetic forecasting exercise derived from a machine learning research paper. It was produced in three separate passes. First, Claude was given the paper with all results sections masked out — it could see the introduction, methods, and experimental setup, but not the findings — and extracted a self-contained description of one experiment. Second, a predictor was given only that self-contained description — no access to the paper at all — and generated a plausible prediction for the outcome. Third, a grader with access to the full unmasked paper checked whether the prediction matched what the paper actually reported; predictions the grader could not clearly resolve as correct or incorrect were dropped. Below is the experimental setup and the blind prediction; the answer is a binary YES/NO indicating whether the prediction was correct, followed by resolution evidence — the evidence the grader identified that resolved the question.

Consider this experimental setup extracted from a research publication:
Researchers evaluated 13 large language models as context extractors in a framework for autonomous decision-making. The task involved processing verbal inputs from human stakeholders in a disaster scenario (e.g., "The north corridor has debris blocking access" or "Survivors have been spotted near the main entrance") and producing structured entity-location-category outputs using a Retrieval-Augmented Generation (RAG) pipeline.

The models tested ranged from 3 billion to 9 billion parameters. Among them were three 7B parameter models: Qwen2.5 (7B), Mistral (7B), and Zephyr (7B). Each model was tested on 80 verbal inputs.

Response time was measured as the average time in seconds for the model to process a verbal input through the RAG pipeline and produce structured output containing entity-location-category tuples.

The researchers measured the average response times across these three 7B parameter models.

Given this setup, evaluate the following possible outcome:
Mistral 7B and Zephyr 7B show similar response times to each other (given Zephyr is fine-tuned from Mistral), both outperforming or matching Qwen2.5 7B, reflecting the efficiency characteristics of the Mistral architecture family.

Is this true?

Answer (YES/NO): NO